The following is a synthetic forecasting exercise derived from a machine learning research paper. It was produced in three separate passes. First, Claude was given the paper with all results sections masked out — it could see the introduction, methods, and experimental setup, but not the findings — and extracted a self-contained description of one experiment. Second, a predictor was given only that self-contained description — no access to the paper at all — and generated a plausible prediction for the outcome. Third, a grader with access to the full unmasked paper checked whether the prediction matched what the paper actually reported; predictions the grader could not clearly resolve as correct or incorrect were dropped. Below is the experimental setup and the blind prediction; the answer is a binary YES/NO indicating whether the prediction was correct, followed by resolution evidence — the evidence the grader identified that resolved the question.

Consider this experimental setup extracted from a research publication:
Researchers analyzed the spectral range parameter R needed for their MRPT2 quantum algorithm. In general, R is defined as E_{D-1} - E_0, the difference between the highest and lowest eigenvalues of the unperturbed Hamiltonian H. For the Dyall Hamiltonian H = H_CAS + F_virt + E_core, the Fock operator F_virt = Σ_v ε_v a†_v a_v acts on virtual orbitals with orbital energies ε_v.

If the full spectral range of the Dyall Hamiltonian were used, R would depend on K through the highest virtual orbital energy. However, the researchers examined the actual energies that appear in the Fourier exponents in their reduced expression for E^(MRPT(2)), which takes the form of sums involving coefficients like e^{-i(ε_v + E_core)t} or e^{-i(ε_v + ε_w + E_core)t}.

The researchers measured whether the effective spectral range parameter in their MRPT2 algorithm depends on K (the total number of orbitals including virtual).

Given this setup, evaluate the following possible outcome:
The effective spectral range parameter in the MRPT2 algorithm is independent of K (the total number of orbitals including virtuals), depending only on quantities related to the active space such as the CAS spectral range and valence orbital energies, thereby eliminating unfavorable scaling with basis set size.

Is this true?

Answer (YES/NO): NO